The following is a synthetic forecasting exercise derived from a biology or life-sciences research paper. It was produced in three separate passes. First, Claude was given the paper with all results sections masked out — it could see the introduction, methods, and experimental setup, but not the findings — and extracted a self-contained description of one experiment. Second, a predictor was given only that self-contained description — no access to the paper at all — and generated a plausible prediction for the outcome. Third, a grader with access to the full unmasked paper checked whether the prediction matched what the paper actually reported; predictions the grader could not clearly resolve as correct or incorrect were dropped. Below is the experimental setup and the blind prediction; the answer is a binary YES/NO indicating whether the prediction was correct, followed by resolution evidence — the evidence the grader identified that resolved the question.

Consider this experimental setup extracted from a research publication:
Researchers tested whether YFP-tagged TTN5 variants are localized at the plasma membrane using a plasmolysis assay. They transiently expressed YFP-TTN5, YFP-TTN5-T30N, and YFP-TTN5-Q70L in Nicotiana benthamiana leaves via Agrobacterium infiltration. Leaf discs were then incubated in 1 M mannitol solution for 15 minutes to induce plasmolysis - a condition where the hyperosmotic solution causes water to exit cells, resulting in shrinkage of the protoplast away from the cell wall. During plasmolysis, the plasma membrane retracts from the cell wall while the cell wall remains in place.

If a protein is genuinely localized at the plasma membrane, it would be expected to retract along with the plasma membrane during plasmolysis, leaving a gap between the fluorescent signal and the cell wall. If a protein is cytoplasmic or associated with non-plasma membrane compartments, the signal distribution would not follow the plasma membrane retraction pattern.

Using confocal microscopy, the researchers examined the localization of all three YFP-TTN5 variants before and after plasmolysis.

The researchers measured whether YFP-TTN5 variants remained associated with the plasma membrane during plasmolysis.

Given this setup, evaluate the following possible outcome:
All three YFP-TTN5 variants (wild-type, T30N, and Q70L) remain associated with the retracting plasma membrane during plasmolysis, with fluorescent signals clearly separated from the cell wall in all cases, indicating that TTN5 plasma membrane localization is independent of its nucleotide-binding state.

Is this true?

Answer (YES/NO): YES